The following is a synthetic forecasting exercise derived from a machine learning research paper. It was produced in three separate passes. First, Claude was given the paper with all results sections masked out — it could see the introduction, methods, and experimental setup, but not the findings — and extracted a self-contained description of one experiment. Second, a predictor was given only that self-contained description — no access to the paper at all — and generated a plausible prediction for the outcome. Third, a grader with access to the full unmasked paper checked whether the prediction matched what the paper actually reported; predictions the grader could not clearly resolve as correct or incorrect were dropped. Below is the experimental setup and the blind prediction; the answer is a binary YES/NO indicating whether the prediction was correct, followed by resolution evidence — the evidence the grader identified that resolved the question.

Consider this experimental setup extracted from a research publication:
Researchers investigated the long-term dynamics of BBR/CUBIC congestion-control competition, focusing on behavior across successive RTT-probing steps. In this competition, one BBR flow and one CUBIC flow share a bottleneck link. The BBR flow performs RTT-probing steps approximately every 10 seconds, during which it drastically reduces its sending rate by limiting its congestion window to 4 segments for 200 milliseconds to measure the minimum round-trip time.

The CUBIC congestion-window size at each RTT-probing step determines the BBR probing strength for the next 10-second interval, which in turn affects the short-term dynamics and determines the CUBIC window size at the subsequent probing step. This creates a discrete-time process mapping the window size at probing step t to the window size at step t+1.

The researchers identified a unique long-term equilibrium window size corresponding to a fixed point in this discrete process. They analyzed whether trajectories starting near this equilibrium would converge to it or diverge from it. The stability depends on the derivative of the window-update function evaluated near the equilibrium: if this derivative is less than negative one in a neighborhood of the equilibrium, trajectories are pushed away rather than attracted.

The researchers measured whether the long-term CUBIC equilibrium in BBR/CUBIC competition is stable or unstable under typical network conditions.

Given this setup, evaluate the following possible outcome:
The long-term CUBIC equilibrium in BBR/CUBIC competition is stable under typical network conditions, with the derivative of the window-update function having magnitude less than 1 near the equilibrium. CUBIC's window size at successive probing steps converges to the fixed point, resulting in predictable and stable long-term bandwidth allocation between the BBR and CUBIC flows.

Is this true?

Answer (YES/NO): NO